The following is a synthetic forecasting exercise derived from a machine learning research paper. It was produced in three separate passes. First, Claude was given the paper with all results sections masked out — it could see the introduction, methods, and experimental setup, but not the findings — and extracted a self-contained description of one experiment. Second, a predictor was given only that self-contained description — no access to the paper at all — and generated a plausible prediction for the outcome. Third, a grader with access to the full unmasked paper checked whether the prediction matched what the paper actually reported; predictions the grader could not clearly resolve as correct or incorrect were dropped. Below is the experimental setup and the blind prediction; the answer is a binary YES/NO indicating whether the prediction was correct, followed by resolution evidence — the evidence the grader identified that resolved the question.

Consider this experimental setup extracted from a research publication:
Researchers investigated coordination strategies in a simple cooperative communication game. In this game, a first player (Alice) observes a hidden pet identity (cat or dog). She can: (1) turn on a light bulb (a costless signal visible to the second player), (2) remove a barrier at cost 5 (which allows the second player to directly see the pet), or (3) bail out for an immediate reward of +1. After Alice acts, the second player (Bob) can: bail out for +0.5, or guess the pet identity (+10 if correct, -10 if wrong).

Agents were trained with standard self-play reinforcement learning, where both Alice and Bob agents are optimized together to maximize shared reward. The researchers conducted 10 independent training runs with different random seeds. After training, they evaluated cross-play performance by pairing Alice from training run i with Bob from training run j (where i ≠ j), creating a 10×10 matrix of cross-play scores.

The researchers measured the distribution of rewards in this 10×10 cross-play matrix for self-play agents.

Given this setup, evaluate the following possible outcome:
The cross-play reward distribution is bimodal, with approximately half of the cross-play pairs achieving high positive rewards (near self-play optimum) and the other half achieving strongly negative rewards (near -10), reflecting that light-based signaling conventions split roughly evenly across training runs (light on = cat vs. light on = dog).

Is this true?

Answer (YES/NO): YES